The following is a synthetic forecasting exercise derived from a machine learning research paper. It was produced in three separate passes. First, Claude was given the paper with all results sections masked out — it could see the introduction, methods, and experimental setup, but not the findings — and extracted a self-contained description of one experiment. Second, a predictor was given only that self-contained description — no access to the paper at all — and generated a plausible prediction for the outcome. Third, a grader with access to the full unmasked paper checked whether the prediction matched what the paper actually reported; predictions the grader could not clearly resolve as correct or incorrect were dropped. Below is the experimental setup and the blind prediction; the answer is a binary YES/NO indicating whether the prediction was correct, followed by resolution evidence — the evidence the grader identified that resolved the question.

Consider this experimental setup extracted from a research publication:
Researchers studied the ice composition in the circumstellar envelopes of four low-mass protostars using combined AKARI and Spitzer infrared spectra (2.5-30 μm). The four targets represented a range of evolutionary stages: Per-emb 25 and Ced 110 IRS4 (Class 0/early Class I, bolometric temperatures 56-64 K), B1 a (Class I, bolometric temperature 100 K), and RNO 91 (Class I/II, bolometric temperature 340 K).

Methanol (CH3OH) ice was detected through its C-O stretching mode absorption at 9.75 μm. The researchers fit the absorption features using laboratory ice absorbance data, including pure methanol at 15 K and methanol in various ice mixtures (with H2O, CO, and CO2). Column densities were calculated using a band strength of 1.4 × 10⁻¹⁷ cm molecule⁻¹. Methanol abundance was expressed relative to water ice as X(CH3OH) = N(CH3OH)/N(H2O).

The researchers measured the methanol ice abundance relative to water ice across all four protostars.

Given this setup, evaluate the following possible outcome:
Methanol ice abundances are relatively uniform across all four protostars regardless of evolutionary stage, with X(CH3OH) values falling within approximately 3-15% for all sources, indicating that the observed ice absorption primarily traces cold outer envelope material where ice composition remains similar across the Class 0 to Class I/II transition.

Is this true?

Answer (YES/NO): NO